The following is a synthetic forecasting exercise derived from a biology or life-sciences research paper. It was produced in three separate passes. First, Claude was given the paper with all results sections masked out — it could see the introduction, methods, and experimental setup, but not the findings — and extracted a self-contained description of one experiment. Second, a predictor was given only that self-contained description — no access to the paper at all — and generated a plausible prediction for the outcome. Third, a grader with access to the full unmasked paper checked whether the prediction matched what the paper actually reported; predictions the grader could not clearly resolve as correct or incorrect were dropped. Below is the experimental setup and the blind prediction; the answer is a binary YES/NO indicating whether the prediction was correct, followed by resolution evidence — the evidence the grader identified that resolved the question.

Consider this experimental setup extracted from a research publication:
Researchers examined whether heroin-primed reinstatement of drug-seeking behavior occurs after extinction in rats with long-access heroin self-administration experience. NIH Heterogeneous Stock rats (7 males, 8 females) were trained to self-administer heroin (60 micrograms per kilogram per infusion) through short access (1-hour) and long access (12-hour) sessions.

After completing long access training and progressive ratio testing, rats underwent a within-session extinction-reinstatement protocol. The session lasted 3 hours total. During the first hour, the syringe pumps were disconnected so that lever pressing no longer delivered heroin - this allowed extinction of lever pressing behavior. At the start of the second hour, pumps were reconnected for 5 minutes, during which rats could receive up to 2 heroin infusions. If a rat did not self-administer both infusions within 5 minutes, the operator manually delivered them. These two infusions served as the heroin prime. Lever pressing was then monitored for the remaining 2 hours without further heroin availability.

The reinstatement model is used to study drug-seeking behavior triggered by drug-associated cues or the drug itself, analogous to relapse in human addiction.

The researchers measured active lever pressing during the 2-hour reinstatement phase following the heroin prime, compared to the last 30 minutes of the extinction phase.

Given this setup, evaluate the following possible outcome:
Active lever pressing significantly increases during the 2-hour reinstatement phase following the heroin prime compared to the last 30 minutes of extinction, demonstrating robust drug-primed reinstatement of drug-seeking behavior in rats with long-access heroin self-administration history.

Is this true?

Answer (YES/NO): YES